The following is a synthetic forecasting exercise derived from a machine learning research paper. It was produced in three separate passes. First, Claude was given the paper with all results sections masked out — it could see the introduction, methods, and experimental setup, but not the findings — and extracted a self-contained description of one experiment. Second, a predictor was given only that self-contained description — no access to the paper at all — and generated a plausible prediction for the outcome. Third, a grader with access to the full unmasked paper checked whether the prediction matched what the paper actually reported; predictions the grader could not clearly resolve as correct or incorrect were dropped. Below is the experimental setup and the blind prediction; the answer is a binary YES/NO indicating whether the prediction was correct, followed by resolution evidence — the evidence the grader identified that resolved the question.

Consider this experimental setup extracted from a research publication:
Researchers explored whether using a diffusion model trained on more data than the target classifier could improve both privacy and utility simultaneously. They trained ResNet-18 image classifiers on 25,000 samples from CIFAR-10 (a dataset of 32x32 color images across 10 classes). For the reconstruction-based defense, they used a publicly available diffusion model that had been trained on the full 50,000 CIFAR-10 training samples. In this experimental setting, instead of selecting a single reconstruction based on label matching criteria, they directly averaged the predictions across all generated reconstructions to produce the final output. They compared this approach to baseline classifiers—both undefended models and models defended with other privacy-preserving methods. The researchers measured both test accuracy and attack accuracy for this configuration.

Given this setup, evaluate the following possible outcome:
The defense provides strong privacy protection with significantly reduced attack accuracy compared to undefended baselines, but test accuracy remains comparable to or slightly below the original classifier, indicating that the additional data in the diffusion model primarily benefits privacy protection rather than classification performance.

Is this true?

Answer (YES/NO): NO